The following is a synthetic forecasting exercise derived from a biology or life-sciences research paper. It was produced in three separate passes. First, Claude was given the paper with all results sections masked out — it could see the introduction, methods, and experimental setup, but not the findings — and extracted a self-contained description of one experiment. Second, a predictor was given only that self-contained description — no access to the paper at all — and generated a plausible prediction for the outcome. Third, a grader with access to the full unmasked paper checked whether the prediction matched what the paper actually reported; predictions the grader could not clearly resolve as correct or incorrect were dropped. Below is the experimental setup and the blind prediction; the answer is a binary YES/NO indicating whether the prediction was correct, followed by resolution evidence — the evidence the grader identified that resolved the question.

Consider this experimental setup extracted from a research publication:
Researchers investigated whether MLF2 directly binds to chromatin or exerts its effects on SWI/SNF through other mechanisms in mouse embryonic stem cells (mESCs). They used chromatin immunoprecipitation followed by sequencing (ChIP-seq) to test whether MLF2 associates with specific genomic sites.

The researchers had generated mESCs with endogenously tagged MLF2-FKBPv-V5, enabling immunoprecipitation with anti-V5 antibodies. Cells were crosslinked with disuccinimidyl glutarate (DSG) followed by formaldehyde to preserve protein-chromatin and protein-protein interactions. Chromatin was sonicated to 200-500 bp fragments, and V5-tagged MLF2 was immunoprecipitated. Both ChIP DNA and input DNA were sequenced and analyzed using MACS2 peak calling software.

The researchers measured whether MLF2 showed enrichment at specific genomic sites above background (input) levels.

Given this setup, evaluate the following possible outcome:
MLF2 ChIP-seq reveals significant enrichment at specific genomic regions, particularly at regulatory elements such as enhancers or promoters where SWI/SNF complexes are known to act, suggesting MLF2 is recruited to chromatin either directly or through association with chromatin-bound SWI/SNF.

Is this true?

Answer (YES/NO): NO